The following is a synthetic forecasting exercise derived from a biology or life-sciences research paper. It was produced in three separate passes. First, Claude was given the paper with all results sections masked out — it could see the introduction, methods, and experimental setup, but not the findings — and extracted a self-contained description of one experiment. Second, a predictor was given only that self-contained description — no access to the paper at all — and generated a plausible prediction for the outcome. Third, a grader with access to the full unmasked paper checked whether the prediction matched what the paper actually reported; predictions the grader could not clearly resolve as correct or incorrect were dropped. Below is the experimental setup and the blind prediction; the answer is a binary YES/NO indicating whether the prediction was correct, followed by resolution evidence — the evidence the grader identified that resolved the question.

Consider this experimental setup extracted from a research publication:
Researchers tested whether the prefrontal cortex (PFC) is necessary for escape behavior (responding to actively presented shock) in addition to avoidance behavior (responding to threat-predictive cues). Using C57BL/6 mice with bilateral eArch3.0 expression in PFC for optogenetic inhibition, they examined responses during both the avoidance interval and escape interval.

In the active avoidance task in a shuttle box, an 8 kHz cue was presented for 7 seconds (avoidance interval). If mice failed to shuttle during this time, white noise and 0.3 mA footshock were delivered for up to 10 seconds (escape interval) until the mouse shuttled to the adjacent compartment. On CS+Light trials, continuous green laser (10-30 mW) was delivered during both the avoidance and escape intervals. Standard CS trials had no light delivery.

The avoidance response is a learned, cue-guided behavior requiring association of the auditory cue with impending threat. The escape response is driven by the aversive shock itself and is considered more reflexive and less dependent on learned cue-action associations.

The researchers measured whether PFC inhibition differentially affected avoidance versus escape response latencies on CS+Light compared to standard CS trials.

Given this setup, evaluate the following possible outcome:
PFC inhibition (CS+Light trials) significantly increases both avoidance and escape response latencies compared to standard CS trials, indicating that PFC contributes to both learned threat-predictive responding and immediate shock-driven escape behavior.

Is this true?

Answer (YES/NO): NO